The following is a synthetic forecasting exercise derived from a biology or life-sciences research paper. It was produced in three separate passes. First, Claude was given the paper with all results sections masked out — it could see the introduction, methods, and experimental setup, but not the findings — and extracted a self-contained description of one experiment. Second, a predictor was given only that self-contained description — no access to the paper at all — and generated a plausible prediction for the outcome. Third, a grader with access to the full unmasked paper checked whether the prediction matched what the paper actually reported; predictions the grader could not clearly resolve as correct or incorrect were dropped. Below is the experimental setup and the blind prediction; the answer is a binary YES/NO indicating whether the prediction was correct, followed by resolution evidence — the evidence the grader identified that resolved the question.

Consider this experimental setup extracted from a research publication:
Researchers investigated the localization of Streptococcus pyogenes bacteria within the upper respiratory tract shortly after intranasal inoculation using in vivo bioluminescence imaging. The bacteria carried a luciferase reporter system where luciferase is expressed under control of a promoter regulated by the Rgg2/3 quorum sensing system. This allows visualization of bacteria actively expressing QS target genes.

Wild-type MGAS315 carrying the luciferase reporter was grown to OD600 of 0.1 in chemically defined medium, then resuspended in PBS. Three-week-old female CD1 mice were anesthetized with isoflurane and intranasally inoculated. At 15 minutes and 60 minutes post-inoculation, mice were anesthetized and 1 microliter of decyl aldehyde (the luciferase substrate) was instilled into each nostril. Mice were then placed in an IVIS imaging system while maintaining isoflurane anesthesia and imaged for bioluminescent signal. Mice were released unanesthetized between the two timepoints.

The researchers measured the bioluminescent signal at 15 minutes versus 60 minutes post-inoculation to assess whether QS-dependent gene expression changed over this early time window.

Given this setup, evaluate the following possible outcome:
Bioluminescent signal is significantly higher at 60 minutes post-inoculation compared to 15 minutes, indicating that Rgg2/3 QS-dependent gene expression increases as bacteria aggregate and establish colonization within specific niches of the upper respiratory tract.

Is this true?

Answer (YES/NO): YES